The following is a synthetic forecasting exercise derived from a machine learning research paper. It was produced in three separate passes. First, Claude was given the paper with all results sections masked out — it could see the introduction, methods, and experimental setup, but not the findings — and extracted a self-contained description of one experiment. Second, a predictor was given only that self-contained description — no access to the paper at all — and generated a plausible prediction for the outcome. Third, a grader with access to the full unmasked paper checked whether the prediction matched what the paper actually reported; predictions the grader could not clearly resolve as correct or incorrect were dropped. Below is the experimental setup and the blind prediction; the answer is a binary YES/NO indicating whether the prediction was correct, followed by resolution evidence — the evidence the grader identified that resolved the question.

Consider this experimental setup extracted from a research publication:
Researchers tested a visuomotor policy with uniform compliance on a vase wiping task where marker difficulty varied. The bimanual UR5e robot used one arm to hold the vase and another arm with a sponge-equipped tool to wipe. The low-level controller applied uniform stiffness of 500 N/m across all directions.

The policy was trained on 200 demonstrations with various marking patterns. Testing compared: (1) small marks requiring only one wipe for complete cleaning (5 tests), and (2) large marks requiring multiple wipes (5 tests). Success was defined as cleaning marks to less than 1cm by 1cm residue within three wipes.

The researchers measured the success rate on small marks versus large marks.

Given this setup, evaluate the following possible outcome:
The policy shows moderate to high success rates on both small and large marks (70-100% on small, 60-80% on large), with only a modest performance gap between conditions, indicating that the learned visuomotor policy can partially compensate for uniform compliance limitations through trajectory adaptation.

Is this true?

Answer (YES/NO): NO